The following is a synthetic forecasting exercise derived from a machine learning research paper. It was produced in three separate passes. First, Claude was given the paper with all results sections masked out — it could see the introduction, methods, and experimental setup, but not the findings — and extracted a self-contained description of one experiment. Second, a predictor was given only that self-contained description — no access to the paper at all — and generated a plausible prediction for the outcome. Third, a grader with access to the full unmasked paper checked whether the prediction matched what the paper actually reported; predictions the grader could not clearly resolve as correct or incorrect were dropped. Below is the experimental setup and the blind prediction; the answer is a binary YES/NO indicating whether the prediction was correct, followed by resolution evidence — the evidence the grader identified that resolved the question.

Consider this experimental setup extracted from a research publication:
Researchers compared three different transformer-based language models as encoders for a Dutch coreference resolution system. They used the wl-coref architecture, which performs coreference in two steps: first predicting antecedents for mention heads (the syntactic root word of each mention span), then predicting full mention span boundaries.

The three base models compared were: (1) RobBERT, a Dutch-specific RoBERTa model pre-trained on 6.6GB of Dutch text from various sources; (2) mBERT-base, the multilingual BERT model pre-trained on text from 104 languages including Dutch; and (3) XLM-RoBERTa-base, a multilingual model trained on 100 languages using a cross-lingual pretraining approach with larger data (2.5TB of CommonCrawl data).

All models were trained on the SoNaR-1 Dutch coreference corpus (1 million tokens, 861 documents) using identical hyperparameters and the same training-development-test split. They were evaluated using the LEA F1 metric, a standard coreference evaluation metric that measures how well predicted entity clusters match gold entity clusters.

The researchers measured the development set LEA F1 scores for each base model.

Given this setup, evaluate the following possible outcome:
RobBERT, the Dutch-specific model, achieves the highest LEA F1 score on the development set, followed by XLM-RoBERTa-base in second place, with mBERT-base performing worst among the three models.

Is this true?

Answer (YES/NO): NO